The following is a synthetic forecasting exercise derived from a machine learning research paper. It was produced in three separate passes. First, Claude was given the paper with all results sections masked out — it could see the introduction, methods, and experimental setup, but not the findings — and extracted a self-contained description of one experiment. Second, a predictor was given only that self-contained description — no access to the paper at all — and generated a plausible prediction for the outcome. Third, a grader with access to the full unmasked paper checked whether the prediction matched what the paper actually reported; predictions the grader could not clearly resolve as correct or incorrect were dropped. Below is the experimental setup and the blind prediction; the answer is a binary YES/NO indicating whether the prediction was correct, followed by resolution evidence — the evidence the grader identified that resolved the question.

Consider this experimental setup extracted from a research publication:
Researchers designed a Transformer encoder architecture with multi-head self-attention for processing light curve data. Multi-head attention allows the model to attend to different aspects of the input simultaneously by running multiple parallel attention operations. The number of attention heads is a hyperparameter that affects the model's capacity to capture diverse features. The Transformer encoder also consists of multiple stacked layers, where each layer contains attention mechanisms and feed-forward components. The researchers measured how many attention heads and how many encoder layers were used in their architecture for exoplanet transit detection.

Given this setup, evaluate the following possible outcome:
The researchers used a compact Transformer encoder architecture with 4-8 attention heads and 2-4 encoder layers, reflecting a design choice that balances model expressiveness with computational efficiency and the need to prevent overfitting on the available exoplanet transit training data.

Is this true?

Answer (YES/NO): YES